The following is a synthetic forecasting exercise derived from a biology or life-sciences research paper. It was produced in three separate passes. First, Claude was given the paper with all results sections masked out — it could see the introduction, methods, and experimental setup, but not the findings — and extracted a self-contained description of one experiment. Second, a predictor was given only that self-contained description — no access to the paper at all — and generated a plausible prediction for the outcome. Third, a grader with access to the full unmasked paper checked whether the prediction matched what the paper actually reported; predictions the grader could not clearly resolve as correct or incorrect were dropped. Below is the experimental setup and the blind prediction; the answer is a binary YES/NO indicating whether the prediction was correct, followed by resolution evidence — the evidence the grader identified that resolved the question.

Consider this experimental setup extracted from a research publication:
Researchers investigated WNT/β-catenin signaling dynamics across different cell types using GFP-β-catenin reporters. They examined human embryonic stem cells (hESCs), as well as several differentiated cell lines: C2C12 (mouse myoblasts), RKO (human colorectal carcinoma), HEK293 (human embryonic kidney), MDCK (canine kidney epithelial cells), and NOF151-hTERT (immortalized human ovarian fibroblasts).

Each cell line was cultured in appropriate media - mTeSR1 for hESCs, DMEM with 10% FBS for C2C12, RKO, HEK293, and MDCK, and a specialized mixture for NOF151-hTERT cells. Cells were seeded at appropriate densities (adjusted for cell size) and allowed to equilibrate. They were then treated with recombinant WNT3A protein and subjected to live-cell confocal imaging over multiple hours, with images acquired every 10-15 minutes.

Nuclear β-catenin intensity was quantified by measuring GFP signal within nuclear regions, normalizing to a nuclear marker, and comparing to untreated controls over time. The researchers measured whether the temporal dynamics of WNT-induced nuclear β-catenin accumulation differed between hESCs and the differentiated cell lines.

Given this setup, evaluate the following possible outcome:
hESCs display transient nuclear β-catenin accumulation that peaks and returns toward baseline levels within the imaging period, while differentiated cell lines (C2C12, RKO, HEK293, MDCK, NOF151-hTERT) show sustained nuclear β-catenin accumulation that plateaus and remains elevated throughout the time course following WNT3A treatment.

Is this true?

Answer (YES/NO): NO